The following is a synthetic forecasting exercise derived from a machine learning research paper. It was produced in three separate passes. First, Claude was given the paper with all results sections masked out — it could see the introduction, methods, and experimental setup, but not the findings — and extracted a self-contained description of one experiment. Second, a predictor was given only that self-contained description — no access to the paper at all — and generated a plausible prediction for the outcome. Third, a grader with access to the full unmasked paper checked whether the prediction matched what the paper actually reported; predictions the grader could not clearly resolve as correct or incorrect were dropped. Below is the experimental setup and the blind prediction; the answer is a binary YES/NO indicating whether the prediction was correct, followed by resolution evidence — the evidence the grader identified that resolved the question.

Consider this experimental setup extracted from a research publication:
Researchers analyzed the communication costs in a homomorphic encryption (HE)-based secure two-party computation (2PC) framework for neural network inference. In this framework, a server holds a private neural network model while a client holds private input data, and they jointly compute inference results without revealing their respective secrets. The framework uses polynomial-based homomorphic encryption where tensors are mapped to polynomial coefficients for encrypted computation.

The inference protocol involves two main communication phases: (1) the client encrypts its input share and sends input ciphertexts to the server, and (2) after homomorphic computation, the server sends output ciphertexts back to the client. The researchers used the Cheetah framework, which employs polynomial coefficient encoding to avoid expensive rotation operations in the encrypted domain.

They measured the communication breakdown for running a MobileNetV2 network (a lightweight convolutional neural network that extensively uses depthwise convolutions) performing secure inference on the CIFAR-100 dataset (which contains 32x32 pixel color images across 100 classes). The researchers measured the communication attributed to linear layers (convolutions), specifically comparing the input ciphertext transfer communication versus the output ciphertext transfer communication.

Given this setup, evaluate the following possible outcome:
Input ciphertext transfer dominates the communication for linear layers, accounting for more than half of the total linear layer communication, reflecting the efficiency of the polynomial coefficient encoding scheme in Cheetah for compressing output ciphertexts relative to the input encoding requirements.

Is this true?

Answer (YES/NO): NO